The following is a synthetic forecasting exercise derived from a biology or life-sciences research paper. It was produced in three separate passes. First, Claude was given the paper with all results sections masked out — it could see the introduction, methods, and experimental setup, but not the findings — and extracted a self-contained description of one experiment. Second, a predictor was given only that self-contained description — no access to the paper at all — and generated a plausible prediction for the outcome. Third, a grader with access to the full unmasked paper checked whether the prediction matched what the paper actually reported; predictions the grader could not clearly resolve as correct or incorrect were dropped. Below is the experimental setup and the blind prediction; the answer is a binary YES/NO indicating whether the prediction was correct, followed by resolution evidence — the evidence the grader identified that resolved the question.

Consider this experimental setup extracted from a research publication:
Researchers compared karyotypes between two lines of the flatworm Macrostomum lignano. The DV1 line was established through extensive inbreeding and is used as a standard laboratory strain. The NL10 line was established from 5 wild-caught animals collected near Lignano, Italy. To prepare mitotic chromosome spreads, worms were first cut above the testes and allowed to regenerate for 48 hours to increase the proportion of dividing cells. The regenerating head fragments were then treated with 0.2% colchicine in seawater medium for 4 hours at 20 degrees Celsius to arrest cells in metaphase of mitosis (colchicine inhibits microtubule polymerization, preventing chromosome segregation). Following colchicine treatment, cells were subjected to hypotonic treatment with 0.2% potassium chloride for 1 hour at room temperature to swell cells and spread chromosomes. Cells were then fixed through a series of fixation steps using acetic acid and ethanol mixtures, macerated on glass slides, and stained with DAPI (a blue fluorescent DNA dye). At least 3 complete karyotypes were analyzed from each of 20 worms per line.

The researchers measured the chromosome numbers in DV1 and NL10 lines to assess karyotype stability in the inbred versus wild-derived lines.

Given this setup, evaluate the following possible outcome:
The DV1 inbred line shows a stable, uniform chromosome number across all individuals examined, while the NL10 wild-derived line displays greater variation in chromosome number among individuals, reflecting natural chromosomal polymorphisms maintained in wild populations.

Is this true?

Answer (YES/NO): NO